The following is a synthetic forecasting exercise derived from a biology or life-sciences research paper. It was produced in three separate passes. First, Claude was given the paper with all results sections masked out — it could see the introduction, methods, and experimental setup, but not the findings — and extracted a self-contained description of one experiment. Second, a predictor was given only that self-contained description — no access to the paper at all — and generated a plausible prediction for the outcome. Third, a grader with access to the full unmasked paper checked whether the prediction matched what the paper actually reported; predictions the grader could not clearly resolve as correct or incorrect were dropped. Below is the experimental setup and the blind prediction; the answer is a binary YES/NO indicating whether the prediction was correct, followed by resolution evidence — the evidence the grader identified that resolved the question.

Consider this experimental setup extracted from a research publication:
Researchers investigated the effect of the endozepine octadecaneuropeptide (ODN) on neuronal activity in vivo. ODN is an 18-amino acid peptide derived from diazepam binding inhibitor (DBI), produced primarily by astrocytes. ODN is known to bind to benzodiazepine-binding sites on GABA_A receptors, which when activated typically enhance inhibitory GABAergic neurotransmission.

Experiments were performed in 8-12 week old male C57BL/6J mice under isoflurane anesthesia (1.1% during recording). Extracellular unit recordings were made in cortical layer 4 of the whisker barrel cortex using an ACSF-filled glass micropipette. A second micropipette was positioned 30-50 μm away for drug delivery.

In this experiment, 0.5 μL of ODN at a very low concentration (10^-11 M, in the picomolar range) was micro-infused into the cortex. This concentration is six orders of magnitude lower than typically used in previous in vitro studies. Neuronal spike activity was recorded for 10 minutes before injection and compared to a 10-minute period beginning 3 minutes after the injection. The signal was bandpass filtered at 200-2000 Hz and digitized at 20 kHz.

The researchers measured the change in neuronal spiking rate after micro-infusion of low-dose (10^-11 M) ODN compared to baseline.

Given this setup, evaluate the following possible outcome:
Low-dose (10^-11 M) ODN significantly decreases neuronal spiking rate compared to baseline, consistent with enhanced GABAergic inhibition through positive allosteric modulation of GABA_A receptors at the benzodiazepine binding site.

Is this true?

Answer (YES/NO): NO